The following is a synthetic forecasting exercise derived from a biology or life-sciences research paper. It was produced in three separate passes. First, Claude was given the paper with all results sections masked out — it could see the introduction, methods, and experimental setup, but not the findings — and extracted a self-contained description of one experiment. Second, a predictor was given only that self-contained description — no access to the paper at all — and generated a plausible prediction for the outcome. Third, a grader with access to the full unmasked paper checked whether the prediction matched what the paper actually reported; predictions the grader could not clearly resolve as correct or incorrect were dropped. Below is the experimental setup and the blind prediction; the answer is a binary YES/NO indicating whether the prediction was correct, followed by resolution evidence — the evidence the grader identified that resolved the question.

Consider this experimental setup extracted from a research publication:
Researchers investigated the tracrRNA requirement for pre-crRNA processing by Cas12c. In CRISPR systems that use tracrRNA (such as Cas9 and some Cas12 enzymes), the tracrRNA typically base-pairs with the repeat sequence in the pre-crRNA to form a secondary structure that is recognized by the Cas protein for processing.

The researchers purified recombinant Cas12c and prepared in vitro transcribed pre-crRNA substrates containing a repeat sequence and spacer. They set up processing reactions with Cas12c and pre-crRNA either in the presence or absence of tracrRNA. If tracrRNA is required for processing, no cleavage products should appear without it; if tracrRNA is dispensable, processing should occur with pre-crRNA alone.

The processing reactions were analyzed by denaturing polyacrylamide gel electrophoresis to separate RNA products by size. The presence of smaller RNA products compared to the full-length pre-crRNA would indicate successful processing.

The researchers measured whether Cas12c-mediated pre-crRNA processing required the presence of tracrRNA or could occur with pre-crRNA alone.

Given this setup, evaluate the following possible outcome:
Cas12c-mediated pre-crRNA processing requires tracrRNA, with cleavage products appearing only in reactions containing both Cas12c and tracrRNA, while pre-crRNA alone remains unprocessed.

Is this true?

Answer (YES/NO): YES